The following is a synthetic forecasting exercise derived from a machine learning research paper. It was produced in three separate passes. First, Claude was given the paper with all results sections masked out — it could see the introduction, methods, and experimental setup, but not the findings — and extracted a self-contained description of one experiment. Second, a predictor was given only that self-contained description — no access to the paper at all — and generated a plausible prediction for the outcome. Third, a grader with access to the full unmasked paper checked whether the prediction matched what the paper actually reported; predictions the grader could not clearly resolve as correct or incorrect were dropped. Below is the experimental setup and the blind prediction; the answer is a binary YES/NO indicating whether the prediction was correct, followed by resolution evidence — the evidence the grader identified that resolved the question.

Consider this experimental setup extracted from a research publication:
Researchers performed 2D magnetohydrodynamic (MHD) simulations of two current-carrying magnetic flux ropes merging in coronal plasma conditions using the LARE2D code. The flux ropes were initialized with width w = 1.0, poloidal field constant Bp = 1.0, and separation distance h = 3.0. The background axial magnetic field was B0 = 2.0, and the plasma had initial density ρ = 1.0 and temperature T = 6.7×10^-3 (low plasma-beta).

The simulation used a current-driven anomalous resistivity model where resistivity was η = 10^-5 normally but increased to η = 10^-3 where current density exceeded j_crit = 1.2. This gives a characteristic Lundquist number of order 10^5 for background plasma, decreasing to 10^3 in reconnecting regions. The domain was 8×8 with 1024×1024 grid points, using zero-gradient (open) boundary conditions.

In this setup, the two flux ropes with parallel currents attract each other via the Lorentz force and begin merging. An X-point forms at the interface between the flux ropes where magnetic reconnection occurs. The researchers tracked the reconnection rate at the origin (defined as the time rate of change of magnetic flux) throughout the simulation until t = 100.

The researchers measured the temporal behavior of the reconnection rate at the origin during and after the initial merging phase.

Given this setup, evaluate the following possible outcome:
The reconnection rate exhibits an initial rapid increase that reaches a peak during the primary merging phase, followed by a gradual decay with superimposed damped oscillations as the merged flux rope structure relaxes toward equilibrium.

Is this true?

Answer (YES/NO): YES